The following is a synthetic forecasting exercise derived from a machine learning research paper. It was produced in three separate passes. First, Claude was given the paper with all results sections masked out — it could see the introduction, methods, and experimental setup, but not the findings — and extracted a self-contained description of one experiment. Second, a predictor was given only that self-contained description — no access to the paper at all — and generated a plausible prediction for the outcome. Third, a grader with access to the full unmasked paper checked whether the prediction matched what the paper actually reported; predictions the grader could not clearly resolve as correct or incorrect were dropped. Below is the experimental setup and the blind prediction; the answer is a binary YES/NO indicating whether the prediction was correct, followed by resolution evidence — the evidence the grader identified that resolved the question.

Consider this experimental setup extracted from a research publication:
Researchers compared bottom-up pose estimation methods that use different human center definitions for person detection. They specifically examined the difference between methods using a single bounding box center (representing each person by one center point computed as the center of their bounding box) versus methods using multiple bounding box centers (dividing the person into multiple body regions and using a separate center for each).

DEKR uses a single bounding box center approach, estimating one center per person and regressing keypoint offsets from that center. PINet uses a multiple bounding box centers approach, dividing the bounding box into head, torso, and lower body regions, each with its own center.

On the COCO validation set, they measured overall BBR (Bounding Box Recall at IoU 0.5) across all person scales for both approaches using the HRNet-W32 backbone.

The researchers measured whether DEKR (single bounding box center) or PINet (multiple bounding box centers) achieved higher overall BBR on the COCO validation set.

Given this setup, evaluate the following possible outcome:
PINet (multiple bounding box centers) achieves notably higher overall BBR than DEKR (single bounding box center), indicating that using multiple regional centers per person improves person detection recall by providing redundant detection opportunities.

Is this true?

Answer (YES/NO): NO